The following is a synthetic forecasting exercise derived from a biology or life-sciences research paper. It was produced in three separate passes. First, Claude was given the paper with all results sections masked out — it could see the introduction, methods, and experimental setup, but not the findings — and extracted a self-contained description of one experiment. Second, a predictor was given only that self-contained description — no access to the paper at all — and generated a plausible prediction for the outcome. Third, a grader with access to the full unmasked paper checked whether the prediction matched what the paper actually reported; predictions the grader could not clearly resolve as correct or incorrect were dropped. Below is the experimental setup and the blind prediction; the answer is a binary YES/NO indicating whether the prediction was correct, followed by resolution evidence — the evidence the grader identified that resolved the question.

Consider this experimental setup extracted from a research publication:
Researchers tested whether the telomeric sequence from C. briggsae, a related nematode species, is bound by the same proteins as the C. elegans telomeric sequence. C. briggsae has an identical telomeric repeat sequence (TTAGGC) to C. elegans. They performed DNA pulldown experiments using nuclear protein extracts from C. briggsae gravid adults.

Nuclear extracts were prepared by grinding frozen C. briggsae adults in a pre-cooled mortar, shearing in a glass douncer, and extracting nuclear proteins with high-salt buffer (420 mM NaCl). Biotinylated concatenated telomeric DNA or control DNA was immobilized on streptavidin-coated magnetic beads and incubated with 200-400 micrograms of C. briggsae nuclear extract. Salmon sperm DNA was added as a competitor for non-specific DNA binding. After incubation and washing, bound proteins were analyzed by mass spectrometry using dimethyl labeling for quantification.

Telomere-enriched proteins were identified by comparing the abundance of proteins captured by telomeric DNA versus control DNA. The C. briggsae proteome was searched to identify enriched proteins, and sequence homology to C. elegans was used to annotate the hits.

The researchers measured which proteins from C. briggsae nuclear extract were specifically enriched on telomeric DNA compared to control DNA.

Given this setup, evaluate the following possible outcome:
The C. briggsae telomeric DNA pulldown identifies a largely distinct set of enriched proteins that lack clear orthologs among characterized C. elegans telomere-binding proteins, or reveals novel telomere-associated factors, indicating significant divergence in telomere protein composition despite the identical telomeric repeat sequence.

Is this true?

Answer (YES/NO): NO